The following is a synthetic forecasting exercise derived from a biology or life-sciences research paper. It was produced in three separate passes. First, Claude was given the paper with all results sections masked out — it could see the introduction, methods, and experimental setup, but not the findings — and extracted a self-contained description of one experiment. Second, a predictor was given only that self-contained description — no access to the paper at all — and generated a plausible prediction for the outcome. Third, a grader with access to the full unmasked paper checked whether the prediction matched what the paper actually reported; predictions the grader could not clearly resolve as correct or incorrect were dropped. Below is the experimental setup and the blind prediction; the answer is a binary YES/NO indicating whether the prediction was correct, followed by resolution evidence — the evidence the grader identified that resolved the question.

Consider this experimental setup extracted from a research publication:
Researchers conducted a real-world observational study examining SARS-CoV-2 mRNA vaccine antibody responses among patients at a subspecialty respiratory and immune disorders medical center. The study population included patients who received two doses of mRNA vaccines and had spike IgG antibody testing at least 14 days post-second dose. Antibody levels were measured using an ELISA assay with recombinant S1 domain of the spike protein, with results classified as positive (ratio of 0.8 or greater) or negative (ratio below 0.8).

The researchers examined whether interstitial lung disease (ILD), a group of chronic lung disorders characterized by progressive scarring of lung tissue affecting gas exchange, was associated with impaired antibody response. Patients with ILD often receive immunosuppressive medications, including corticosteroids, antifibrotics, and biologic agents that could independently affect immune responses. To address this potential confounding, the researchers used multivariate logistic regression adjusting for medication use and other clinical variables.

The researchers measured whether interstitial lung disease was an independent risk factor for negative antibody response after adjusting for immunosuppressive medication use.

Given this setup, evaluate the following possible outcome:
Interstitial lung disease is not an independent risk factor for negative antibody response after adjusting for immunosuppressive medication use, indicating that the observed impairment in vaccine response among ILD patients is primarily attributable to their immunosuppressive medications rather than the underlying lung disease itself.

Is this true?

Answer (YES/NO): NO